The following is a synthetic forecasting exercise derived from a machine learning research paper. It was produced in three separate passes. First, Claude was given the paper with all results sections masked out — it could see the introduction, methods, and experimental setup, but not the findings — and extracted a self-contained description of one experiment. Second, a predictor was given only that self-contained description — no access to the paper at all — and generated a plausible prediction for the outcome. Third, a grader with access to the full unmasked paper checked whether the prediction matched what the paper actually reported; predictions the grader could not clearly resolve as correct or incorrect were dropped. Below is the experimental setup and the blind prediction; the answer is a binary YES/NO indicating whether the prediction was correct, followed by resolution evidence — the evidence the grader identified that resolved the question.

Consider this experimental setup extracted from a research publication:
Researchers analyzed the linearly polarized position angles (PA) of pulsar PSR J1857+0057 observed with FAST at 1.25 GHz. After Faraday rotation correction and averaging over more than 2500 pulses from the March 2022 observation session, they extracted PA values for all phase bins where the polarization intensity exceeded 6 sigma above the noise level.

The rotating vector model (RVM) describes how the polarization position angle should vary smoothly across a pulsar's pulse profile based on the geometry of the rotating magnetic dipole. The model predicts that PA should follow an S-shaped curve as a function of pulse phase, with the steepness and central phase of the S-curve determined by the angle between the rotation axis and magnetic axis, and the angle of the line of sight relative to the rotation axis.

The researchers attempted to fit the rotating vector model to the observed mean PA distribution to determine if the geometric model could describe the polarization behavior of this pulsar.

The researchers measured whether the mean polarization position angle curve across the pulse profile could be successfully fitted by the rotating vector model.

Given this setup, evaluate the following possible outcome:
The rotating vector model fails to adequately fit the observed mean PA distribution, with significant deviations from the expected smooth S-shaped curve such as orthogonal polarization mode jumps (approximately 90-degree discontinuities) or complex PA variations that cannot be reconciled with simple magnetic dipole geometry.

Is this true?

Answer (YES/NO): NO